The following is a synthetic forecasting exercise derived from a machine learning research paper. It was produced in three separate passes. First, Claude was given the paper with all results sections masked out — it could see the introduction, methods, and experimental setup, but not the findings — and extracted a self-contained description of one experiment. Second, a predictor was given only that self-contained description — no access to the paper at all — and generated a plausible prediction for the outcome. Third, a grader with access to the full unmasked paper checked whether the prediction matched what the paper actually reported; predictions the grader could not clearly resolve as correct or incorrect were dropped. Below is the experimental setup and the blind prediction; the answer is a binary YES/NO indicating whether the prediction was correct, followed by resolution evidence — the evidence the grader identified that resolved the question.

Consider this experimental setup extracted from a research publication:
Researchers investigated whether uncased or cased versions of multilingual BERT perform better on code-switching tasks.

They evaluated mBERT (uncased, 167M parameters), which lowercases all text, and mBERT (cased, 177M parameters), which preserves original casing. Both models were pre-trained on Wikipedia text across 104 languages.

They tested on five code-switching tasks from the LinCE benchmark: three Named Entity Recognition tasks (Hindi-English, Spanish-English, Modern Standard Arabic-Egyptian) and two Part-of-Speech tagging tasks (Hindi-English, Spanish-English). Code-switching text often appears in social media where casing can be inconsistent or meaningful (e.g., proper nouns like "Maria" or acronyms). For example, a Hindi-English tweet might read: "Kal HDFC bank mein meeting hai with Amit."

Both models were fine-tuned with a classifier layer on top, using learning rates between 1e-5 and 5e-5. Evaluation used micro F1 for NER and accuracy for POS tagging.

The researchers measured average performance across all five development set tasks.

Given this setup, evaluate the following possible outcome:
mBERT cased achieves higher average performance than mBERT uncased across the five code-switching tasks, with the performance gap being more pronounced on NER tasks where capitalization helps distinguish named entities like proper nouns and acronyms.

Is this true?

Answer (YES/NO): NO